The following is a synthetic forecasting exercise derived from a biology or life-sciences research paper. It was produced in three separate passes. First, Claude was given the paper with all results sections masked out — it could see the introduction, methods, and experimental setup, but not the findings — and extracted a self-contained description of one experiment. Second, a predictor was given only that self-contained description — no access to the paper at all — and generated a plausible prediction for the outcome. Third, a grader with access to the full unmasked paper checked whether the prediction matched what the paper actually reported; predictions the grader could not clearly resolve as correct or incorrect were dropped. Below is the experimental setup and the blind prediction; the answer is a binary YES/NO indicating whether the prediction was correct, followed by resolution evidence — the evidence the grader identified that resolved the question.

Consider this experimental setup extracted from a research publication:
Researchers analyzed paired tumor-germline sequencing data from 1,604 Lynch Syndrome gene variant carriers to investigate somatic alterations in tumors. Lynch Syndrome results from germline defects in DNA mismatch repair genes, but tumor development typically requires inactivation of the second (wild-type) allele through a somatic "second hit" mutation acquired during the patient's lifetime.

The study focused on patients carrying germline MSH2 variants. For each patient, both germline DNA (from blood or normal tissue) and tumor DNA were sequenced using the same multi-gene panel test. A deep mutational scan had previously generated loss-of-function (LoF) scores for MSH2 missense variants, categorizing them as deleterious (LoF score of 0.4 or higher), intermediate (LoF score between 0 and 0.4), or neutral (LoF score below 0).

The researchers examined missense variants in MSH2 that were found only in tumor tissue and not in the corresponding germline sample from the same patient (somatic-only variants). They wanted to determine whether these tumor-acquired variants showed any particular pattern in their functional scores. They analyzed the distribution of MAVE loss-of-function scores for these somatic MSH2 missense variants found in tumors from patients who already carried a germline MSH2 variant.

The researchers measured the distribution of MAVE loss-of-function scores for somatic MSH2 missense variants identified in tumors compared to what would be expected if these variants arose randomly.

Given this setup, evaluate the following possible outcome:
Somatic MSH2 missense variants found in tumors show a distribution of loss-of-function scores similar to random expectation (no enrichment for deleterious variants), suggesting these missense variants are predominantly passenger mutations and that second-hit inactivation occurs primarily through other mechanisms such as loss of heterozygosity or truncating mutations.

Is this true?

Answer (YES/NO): NO